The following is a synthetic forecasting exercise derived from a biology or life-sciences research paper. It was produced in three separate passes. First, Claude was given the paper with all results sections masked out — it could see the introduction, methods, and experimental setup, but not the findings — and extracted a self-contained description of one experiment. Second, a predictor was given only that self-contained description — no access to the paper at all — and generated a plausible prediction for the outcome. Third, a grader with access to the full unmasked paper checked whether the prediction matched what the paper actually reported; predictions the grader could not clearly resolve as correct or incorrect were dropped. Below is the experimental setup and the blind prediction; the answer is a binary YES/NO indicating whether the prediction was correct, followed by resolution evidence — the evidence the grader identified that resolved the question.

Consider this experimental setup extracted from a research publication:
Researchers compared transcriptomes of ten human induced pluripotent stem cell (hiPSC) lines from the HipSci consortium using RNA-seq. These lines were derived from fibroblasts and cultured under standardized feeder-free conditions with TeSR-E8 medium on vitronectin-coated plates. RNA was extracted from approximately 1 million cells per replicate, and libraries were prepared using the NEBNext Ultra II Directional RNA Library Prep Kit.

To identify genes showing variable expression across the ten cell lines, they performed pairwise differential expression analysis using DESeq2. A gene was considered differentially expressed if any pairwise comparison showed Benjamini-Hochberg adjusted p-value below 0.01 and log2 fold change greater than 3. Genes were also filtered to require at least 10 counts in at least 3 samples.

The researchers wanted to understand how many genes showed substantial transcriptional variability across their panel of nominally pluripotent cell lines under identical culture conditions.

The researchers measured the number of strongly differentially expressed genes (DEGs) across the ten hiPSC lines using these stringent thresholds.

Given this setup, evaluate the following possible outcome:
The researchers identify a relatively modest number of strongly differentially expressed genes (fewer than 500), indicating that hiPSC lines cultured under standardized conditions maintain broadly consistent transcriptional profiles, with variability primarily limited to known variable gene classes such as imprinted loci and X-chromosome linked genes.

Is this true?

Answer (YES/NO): NO